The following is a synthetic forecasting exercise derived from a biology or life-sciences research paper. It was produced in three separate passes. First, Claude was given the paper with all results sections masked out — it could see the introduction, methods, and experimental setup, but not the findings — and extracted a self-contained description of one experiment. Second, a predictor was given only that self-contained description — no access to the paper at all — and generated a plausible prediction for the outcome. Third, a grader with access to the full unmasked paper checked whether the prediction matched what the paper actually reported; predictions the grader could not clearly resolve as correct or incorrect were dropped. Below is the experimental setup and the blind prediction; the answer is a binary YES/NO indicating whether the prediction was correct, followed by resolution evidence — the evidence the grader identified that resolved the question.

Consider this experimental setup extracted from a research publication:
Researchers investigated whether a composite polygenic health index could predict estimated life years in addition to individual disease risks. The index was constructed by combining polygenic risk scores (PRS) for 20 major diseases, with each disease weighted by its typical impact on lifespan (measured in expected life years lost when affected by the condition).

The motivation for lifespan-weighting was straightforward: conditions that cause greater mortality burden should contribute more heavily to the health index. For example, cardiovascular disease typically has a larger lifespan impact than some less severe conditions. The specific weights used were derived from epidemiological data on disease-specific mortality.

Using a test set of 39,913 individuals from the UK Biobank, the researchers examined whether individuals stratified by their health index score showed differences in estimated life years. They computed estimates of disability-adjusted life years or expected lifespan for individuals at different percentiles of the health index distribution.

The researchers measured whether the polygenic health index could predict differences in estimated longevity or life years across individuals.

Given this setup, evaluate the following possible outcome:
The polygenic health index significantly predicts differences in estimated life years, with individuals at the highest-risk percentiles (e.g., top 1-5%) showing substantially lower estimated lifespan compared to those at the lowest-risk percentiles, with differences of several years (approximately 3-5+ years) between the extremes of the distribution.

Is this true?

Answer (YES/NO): YES